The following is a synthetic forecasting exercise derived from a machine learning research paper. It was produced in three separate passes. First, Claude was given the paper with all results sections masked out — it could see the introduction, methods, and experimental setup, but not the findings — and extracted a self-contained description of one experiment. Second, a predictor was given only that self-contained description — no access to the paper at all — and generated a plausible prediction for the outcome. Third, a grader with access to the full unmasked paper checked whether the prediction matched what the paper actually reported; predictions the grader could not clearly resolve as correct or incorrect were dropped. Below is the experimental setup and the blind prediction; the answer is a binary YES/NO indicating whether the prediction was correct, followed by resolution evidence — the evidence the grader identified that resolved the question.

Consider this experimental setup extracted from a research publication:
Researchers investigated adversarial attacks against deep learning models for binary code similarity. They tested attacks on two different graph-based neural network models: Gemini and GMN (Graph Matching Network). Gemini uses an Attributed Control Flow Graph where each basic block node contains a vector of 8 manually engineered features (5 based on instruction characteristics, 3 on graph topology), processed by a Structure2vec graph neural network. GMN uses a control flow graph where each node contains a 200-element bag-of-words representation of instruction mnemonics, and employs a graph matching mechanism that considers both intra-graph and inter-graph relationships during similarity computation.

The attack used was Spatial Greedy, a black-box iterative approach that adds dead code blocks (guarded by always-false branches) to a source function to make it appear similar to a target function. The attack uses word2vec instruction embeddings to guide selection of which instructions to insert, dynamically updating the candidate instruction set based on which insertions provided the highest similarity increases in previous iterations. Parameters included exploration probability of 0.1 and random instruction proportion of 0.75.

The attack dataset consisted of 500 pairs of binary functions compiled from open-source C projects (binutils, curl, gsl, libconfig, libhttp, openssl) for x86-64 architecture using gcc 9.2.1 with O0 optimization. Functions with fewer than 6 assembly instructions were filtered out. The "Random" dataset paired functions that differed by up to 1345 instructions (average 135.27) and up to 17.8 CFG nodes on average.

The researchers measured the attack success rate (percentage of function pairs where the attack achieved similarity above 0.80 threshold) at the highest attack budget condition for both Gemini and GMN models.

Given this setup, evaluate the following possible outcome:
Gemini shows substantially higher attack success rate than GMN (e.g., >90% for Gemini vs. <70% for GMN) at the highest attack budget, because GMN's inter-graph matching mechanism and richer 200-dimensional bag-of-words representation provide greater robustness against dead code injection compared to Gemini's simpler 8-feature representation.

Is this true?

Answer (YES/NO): NO